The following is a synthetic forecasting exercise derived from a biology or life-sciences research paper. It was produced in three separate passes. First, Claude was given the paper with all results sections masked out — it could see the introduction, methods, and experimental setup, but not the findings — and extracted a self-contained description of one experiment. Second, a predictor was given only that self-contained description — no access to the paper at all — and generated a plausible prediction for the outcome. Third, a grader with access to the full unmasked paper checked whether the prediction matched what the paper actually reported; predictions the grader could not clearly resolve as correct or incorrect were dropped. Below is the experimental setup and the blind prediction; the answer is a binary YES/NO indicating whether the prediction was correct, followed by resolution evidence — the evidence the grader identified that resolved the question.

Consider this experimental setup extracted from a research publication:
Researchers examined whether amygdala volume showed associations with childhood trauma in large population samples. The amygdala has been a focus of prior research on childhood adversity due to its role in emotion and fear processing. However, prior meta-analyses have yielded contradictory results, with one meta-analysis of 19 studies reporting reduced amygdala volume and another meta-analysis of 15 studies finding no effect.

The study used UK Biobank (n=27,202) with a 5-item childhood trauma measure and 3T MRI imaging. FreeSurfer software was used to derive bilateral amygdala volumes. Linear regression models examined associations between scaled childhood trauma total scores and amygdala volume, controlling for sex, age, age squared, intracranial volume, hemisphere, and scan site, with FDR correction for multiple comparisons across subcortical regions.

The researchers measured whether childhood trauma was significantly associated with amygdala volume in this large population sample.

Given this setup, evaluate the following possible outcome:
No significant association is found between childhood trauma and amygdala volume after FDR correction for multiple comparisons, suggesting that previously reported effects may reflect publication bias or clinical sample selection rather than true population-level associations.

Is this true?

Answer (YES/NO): YES